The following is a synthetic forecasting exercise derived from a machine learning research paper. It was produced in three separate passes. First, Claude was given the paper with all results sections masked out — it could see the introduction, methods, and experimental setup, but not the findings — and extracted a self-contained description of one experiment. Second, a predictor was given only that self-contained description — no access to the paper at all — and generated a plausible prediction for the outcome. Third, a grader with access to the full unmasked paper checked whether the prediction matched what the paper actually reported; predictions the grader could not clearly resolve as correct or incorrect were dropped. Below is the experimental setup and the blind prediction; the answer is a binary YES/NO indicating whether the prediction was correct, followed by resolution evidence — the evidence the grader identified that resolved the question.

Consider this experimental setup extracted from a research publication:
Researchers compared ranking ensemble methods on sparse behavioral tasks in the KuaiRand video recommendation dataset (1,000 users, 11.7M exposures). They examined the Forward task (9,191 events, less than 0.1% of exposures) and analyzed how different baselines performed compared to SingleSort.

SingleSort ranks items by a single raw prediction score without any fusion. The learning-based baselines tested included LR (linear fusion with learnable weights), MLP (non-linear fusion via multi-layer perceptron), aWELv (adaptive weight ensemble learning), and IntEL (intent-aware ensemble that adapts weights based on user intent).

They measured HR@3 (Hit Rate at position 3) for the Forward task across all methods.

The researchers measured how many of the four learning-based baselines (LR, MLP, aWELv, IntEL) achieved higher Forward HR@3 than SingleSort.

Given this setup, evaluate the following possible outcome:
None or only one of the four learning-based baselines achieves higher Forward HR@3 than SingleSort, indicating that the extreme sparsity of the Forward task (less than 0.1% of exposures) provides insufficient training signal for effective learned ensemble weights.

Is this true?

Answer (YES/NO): YES